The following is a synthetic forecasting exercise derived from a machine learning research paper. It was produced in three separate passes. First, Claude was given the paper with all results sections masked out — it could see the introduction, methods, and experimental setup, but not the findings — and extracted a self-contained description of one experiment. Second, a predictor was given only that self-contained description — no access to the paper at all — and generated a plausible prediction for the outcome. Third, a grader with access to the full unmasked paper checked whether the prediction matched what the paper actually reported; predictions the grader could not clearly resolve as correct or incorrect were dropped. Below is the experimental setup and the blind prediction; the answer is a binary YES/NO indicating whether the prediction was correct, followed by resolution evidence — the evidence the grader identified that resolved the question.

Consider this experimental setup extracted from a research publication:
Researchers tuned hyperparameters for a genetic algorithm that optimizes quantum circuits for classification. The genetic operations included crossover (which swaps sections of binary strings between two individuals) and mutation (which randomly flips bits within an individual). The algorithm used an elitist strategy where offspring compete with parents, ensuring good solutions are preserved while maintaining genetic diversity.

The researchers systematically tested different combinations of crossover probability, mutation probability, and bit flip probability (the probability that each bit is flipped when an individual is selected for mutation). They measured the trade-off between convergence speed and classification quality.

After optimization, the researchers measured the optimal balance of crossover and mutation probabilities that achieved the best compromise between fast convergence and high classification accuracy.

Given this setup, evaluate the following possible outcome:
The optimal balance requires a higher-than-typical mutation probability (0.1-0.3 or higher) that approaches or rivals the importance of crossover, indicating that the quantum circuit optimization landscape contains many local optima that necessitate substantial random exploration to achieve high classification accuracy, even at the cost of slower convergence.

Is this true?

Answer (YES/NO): NO